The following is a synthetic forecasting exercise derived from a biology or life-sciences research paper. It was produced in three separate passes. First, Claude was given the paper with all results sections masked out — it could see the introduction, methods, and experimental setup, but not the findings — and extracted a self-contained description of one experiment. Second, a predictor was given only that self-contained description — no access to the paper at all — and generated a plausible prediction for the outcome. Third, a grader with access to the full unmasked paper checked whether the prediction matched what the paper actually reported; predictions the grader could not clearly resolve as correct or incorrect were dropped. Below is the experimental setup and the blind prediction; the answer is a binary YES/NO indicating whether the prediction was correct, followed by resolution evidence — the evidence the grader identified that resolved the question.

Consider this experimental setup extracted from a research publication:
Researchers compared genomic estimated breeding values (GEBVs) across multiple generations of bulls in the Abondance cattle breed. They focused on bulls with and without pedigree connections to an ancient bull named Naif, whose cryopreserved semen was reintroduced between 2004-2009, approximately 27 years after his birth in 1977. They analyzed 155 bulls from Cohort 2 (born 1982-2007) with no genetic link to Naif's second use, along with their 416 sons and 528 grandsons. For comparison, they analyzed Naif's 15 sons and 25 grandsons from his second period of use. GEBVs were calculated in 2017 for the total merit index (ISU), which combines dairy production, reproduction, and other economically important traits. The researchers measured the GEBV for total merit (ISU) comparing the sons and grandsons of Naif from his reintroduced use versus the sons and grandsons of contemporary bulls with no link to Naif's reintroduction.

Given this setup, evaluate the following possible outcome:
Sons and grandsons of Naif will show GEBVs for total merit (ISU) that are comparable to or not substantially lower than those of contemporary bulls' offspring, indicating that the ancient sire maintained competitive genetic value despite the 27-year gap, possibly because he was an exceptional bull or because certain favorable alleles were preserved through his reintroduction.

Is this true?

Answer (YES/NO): NO